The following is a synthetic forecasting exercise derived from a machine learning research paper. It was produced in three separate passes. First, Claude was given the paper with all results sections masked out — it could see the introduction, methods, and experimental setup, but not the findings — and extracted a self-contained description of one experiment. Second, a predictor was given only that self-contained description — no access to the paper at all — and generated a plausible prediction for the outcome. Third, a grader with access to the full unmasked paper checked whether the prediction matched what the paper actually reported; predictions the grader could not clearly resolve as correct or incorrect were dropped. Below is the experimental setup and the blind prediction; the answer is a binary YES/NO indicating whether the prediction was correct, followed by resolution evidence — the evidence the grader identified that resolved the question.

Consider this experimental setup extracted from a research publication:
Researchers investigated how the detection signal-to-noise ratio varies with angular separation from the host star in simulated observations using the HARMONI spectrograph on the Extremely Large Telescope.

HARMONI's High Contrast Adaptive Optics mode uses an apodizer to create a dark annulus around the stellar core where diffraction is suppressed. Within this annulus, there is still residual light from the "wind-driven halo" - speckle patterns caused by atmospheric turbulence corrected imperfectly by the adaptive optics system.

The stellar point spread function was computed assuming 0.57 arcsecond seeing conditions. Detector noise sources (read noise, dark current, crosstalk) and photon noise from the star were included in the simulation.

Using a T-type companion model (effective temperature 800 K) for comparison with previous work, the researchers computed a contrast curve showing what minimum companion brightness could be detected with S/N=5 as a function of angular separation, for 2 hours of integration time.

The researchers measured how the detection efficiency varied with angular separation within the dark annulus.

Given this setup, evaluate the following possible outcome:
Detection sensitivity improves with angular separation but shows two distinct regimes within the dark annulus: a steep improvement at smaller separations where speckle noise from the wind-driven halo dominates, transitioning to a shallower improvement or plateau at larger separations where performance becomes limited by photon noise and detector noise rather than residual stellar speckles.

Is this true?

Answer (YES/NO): NO